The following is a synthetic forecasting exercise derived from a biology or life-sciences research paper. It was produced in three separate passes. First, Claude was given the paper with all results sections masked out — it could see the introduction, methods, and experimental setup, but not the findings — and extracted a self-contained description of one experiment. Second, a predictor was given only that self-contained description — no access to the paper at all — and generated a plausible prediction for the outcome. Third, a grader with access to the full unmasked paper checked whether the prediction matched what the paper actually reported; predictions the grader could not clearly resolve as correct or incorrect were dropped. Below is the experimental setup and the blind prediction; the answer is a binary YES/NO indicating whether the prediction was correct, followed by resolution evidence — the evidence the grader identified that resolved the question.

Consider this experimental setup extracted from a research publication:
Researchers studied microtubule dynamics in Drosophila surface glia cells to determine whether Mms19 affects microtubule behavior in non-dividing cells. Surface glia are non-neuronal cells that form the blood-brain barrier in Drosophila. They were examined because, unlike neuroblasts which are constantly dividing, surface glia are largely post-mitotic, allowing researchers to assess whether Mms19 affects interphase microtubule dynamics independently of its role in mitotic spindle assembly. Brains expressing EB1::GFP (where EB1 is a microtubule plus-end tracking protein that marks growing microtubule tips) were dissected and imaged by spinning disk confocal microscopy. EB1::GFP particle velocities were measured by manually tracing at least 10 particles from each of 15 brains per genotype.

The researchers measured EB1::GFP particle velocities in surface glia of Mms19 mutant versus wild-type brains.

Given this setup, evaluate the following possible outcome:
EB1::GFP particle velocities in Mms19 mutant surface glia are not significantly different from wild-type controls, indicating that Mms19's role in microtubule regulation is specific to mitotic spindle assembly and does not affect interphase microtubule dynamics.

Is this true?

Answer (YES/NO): NO